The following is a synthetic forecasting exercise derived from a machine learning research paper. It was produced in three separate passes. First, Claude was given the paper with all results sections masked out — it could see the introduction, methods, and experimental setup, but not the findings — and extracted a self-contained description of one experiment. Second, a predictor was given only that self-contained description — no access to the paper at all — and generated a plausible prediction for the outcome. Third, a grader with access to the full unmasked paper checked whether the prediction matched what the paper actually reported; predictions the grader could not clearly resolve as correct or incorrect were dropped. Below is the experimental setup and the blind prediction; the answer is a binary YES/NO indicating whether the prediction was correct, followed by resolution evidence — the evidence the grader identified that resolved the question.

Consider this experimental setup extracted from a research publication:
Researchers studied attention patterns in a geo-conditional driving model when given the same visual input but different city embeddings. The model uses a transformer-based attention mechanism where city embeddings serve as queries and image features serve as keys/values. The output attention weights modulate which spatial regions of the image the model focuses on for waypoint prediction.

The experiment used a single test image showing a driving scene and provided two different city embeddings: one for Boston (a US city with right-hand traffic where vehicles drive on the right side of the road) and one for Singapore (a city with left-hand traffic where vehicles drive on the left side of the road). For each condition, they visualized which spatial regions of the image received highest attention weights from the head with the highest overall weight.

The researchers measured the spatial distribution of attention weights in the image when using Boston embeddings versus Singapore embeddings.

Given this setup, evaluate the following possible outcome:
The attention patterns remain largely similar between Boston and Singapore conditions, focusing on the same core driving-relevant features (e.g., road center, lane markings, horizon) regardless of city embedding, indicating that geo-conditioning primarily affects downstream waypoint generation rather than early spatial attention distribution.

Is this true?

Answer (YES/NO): NO